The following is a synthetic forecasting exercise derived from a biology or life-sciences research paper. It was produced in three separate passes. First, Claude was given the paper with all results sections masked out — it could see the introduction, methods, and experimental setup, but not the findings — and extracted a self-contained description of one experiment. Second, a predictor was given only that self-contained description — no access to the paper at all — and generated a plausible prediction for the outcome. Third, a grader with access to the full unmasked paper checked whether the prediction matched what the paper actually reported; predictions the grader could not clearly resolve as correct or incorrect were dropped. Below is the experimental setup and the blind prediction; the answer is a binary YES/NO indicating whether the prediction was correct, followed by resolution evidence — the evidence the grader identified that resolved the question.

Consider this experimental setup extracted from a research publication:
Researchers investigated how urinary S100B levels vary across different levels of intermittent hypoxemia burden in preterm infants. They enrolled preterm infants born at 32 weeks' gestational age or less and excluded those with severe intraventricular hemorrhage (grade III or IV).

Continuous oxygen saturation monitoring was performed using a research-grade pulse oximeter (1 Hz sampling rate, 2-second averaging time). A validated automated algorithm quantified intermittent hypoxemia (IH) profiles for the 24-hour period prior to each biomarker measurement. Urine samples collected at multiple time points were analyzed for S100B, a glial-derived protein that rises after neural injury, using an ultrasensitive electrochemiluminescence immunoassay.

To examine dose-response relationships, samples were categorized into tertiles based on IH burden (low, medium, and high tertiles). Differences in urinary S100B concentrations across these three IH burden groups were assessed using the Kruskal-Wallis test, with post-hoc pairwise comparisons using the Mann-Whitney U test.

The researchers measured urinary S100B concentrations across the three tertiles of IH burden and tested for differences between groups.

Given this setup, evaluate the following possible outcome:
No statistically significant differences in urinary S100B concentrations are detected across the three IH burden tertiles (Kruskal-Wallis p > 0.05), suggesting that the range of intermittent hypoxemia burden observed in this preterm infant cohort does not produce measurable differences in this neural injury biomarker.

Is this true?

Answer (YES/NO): NO